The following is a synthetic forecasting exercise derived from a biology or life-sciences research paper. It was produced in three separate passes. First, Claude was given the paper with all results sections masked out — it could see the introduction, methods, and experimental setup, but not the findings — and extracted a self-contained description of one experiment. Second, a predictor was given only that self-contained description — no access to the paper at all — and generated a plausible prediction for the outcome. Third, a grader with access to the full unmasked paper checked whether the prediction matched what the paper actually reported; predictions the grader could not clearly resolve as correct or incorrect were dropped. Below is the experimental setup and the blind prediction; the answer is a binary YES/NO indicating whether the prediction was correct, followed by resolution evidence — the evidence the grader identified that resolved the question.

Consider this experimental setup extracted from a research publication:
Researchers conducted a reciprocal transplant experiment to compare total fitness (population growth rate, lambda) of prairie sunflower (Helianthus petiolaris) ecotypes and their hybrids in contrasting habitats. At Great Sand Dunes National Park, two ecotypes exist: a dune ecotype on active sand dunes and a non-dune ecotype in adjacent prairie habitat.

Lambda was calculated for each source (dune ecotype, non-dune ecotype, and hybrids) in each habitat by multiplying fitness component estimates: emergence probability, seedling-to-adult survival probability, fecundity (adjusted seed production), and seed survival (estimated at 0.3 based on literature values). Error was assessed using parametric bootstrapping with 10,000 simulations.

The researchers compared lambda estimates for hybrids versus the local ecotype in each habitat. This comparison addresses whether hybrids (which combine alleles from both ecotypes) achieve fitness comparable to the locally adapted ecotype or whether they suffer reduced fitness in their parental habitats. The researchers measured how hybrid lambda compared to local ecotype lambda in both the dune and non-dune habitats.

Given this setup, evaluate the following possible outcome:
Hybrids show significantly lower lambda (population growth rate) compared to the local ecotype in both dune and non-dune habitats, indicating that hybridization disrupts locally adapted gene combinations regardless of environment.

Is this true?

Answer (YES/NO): NO